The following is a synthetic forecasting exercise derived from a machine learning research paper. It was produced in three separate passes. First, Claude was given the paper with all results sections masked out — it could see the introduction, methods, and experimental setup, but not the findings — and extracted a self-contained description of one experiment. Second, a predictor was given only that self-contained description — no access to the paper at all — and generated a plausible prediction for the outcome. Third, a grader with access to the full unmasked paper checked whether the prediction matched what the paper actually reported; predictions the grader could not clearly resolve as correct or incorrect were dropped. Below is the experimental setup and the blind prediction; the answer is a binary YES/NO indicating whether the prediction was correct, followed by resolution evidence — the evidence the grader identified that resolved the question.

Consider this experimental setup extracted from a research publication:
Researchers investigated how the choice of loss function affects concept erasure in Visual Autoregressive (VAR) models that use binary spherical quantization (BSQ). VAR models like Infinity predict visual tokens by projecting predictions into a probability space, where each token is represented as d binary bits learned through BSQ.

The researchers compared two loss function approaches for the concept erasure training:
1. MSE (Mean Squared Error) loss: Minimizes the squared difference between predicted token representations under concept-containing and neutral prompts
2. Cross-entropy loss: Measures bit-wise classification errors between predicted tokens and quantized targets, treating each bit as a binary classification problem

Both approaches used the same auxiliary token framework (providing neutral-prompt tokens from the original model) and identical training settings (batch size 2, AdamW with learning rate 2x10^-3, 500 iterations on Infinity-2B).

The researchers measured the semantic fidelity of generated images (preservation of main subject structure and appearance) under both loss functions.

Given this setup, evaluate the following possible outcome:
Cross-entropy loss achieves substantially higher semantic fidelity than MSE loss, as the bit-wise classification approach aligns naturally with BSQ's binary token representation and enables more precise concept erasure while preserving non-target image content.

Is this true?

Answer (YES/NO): YES